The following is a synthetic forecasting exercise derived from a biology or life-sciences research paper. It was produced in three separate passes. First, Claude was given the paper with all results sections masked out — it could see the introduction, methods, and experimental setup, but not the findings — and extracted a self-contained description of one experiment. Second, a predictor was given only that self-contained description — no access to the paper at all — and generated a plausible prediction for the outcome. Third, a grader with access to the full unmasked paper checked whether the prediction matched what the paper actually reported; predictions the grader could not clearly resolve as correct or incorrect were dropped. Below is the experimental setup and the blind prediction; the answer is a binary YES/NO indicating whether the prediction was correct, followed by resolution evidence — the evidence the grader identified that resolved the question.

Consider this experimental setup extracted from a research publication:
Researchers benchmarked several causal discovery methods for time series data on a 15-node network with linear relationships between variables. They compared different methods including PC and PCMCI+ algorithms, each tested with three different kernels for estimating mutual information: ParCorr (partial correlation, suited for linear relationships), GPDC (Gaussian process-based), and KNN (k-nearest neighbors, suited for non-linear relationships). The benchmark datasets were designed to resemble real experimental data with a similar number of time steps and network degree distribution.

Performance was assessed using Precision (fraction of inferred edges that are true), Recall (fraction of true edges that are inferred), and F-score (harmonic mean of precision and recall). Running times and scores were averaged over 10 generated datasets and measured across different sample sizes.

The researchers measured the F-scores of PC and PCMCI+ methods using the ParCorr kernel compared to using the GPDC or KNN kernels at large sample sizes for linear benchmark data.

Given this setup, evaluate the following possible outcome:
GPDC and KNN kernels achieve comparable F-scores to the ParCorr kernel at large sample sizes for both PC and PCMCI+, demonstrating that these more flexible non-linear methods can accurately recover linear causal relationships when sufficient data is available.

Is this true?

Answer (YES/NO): NO